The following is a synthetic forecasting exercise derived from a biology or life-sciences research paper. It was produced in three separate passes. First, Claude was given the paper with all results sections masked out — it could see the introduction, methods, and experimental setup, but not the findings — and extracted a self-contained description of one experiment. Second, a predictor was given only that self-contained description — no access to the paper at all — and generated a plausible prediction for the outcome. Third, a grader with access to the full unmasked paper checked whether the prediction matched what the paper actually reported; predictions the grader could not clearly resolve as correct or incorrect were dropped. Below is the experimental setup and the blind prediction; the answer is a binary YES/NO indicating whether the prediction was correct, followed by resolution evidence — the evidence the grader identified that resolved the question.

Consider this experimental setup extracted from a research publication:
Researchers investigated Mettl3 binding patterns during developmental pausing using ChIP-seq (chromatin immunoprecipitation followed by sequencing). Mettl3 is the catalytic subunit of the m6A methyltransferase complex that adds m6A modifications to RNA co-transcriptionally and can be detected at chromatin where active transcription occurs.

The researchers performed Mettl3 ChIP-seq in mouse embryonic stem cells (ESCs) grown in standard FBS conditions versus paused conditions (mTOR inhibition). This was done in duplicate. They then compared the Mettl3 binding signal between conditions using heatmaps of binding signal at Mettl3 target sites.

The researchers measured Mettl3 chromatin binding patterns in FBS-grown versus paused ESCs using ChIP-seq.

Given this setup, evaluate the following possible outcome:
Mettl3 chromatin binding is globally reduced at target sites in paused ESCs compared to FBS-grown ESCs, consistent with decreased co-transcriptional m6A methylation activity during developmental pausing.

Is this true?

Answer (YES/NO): NO